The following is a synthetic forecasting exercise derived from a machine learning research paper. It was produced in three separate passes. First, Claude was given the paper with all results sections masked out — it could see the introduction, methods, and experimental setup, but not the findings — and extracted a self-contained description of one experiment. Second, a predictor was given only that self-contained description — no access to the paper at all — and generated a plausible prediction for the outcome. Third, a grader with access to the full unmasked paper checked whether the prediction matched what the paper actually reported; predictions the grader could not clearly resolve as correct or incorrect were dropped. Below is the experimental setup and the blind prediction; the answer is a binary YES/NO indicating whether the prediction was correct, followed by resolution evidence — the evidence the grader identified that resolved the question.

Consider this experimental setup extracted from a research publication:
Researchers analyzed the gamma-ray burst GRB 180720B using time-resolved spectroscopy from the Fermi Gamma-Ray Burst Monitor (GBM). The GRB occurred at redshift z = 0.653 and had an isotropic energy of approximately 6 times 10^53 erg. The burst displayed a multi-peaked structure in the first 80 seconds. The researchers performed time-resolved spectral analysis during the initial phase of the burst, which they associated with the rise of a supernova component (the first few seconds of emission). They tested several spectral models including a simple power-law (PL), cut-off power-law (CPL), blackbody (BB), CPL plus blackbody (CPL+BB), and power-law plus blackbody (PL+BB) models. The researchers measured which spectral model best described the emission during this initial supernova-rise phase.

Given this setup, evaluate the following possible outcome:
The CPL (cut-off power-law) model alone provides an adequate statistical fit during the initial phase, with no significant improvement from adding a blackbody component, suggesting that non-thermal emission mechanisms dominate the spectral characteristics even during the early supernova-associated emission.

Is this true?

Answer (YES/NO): NO